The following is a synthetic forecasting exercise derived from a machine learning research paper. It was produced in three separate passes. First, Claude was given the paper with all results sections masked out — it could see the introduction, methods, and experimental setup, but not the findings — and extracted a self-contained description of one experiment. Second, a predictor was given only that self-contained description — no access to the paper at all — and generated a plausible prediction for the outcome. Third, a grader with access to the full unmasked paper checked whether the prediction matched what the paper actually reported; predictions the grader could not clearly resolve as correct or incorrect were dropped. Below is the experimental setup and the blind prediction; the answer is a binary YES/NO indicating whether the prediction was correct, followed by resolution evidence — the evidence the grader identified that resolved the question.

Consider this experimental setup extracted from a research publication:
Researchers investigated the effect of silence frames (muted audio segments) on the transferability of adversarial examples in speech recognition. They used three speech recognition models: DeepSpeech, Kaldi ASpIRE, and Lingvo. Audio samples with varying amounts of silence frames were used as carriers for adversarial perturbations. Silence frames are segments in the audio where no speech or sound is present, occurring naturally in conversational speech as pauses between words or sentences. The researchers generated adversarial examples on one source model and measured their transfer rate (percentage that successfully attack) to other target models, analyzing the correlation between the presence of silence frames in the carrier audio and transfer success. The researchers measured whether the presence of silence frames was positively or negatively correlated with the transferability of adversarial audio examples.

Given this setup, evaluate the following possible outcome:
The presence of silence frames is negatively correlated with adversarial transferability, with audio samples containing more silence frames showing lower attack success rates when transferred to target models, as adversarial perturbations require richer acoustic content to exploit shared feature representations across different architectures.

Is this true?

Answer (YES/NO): NO